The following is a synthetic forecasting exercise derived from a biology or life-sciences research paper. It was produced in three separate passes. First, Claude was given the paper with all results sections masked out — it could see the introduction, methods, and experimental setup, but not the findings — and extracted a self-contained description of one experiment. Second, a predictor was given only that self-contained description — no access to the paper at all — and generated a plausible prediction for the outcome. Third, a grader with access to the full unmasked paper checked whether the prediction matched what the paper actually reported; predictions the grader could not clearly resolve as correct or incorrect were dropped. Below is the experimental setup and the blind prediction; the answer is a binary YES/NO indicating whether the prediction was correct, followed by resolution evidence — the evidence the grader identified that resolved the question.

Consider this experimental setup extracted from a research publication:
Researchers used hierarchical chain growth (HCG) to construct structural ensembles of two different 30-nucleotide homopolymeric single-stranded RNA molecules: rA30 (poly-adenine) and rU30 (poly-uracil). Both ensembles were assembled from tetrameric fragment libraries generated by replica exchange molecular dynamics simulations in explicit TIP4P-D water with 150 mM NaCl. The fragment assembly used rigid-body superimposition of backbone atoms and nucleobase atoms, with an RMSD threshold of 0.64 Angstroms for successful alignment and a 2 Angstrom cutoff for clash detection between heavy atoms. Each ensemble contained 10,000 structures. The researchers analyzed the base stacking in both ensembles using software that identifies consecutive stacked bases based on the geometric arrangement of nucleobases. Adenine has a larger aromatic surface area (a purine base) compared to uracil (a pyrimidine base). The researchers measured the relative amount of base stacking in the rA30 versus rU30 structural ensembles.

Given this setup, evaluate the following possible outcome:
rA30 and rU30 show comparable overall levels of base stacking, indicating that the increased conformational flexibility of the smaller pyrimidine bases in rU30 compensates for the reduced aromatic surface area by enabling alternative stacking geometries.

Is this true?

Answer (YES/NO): NO